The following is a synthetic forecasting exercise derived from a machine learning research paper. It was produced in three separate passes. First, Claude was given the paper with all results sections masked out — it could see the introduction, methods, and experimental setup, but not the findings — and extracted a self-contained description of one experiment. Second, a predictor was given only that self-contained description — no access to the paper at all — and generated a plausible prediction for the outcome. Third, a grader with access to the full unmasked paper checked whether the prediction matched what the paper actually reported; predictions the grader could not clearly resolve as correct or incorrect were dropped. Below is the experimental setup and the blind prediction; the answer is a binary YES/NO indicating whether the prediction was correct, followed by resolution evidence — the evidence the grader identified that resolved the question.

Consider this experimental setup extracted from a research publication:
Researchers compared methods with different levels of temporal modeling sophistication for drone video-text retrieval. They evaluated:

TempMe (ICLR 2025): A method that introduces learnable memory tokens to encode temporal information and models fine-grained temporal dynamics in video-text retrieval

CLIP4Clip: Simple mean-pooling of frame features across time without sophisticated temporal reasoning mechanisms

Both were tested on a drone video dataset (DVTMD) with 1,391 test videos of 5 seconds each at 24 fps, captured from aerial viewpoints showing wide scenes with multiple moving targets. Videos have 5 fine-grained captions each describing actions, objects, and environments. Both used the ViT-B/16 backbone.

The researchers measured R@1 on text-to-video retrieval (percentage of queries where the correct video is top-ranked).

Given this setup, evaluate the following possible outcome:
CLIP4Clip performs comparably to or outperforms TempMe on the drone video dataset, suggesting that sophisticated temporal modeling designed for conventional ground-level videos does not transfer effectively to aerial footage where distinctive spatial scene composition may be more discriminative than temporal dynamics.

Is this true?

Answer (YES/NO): YES